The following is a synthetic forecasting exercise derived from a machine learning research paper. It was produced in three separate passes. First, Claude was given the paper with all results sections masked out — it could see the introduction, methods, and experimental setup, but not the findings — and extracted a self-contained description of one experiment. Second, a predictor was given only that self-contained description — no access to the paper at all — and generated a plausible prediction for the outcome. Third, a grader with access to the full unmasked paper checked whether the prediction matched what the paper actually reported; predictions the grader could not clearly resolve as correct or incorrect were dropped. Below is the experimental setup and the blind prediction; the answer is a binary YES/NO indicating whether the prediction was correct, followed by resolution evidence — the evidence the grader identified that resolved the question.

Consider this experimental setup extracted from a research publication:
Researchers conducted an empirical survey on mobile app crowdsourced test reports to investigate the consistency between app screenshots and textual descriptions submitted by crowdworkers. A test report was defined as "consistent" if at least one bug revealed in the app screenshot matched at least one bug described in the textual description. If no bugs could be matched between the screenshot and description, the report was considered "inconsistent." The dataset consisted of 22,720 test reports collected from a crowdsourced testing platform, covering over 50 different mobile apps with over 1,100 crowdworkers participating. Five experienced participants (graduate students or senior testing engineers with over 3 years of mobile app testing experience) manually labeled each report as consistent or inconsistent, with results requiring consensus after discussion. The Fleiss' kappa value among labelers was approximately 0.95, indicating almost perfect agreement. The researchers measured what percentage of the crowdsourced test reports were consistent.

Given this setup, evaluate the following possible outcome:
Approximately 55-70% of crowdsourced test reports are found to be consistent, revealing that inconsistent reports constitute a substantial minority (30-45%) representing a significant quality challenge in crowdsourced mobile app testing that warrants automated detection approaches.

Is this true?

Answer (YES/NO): NO